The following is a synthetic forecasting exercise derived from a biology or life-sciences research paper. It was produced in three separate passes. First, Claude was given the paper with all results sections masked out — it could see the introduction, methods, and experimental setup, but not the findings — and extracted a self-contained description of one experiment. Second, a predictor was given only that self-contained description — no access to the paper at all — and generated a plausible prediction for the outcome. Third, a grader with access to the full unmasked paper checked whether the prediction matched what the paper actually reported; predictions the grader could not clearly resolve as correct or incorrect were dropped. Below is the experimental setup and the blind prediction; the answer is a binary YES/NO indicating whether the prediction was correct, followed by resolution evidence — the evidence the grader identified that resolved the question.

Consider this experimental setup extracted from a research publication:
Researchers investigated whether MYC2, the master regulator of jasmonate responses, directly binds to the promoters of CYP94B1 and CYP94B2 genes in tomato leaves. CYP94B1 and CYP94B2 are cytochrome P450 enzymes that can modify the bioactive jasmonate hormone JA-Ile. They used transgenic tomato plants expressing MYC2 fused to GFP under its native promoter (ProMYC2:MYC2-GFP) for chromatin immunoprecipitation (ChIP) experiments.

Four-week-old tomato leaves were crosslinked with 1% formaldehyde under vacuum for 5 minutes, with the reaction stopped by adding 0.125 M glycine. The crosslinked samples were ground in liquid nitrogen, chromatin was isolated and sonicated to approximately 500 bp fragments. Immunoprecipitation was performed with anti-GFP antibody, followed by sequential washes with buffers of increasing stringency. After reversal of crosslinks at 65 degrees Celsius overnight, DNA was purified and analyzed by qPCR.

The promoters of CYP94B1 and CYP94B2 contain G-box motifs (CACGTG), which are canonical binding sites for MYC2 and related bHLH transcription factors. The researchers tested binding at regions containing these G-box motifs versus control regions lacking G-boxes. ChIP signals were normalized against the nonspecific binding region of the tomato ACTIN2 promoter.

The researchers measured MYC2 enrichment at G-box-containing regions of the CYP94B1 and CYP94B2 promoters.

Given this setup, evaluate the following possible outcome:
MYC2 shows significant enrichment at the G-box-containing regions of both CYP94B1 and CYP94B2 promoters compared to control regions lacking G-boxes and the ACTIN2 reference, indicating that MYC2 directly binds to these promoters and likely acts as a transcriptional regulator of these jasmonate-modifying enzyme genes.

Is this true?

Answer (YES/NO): YES